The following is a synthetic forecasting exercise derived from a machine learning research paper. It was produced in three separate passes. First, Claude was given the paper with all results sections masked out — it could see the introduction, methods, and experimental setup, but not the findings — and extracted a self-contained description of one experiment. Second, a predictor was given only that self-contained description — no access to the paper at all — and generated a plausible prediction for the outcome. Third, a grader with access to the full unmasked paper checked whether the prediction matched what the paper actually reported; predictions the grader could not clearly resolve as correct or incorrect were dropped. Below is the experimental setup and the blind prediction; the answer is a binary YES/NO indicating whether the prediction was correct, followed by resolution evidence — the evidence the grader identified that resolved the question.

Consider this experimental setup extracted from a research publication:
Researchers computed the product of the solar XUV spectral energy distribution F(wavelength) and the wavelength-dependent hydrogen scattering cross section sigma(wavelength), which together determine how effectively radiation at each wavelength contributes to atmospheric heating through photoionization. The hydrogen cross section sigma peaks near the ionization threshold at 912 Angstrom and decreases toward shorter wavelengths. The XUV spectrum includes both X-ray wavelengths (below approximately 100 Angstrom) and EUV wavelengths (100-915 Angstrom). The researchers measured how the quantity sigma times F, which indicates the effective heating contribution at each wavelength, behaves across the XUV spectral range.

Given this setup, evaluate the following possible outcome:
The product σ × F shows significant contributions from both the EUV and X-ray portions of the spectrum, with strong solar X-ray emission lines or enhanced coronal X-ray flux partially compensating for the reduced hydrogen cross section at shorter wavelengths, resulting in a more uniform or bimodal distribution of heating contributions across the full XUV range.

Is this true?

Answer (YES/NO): NO